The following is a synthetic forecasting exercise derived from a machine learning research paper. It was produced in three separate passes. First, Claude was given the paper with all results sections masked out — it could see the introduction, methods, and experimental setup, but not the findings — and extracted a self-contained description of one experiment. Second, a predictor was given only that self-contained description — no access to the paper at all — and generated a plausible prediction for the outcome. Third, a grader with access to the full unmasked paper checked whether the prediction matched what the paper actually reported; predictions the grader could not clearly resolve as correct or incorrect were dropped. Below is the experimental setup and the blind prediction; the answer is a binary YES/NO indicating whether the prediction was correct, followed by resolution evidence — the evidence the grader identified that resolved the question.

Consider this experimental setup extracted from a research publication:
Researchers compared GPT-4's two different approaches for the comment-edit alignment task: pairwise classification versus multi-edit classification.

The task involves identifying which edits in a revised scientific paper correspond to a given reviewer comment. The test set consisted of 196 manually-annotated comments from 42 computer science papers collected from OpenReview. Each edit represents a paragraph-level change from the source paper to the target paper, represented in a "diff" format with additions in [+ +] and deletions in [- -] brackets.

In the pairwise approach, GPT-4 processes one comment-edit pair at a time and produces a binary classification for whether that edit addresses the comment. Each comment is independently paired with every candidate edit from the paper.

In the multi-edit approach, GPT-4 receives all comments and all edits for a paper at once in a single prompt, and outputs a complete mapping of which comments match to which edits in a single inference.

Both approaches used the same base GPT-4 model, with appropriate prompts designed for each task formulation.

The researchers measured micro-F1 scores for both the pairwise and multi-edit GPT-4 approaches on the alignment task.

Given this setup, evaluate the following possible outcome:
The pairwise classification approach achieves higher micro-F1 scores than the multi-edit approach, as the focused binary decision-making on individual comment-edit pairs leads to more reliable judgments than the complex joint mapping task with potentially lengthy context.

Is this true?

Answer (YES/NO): YES